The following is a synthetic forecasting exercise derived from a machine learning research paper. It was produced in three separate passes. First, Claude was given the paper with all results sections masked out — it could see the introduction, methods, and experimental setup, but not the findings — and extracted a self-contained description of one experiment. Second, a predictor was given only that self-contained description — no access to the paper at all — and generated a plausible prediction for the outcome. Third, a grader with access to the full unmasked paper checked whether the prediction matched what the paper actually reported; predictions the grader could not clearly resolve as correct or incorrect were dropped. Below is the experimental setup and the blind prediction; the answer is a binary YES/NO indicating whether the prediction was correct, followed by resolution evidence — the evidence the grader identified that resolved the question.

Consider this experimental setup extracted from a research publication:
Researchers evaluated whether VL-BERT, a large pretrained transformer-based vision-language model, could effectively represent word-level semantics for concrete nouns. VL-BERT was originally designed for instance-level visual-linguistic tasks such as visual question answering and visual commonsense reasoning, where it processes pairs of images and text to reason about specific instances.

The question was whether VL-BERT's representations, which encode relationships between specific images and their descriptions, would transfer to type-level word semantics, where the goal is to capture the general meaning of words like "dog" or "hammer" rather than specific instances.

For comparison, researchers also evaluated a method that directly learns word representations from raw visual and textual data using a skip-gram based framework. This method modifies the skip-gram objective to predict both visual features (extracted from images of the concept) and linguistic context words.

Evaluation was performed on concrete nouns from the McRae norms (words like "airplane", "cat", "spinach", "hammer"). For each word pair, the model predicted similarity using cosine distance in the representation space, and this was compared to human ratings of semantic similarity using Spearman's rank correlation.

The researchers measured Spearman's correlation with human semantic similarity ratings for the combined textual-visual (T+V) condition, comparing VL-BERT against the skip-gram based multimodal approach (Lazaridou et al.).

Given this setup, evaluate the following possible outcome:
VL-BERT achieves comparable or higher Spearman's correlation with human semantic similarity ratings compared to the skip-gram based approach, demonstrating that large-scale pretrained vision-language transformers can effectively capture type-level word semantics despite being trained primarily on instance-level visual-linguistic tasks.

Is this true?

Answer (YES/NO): NO